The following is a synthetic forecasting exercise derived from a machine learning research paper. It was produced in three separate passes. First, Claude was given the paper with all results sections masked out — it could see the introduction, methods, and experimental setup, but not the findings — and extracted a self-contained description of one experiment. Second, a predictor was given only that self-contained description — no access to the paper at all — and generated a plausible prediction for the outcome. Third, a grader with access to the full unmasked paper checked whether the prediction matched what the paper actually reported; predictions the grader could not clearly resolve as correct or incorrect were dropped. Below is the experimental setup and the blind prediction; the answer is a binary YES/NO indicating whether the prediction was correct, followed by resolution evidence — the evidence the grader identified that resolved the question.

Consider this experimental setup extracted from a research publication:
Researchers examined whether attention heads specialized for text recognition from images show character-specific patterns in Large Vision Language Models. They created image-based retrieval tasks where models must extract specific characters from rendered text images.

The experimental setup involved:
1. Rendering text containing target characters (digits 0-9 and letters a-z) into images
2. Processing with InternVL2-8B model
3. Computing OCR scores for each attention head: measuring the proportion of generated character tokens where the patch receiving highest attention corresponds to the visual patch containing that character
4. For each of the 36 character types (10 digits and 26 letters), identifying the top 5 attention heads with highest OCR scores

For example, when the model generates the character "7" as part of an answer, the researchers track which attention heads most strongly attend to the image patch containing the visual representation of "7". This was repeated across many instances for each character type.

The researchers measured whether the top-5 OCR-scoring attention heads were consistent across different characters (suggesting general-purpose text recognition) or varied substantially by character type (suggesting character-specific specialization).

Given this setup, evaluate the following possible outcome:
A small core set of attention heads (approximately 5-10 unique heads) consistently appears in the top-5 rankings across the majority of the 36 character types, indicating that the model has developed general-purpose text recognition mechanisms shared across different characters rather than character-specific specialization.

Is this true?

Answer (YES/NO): NO